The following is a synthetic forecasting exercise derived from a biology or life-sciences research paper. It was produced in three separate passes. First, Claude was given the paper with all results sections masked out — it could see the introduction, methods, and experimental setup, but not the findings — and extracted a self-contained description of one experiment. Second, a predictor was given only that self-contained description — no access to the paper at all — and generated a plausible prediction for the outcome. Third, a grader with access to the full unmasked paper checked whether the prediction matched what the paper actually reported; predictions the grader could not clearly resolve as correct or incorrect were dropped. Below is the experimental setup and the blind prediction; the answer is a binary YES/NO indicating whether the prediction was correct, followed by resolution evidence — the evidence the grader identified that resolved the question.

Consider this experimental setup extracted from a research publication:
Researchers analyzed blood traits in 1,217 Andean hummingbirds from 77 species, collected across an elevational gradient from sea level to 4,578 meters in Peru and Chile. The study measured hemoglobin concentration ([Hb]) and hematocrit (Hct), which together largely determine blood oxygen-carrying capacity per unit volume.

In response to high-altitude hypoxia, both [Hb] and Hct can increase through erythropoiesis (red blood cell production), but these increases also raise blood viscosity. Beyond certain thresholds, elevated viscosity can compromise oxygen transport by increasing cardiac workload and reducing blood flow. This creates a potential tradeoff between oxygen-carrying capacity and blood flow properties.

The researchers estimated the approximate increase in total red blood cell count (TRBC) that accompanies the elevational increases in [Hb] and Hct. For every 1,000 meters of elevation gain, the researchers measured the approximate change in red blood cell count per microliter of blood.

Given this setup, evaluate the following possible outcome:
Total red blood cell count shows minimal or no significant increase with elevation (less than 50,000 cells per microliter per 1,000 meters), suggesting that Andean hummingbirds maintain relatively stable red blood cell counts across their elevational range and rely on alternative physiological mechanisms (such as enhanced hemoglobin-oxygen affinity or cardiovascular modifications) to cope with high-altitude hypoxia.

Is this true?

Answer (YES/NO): NO